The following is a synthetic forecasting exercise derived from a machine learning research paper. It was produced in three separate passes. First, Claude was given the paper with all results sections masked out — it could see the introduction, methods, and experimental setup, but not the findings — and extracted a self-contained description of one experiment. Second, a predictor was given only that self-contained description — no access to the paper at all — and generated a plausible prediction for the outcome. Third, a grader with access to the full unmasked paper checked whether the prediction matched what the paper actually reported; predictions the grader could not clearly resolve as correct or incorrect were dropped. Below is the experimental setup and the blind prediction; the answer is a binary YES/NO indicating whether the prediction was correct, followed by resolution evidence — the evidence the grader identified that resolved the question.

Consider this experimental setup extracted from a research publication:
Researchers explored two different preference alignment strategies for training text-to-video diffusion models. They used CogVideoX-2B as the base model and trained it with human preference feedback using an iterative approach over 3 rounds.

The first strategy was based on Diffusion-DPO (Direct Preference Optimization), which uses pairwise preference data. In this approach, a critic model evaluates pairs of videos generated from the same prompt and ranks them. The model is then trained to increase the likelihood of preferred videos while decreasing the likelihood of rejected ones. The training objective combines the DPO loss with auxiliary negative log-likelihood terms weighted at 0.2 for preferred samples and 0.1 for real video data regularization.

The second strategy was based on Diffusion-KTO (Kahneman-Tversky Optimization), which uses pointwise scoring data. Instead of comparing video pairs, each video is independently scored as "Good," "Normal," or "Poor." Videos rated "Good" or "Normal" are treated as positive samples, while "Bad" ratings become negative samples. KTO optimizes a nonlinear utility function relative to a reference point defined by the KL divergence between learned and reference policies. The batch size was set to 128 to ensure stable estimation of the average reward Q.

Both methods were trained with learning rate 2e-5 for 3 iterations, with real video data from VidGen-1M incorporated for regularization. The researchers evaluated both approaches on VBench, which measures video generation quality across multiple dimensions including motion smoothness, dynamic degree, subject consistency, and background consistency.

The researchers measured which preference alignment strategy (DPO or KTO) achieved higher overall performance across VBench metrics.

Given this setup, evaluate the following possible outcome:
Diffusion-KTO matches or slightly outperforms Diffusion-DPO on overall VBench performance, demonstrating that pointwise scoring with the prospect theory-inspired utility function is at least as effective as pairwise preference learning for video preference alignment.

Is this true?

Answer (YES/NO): YES